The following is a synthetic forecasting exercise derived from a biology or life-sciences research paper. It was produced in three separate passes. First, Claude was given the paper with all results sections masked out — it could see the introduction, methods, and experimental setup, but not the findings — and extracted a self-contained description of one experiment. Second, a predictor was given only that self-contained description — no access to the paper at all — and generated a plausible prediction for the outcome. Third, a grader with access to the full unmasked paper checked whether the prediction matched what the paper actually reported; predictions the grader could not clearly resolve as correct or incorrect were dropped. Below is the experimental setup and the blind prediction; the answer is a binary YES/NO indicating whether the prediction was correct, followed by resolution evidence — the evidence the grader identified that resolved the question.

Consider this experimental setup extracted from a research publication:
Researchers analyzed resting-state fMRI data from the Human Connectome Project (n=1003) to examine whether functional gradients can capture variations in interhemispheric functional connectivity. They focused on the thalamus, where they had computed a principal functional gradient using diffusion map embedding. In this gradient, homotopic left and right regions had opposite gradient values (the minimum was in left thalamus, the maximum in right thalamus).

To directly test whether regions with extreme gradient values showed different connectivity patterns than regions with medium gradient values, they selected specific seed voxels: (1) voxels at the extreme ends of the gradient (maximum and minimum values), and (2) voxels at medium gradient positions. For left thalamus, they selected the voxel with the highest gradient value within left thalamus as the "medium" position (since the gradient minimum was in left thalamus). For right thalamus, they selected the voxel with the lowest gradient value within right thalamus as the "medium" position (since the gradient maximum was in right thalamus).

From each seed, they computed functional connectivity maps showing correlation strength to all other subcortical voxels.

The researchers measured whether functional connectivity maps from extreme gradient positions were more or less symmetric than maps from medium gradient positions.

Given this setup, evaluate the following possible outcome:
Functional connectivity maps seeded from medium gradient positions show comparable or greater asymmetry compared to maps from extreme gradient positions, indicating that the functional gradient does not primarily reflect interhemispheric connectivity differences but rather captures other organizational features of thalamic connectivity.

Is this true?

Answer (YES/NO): NO